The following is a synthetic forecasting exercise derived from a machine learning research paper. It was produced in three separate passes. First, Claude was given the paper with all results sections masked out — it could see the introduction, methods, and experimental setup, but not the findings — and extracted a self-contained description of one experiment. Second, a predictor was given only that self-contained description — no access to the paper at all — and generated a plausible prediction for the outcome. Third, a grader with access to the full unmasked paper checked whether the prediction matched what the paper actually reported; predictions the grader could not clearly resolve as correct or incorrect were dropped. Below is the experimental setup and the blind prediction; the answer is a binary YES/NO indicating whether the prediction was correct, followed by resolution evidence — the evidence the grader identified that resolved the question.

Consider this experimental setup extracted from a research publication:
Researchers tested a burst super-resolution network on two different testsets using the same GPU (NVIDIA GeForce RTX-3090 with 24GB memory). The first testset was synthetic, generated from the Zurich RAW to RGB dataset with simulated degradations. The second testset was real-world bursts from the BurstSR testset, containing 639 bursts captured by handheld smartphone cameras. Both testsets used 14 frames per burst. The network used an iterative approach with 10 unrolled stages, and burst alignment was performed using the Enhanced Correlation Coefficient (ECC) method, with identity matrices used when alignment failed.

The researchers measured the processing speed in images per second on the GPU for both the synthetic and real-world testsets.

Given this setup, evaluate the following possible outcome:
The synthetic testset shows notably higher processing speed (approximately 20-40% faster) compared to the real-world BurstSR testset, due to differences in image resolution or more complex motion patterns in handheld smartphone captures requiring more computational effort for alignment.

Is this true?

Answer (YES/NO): NO